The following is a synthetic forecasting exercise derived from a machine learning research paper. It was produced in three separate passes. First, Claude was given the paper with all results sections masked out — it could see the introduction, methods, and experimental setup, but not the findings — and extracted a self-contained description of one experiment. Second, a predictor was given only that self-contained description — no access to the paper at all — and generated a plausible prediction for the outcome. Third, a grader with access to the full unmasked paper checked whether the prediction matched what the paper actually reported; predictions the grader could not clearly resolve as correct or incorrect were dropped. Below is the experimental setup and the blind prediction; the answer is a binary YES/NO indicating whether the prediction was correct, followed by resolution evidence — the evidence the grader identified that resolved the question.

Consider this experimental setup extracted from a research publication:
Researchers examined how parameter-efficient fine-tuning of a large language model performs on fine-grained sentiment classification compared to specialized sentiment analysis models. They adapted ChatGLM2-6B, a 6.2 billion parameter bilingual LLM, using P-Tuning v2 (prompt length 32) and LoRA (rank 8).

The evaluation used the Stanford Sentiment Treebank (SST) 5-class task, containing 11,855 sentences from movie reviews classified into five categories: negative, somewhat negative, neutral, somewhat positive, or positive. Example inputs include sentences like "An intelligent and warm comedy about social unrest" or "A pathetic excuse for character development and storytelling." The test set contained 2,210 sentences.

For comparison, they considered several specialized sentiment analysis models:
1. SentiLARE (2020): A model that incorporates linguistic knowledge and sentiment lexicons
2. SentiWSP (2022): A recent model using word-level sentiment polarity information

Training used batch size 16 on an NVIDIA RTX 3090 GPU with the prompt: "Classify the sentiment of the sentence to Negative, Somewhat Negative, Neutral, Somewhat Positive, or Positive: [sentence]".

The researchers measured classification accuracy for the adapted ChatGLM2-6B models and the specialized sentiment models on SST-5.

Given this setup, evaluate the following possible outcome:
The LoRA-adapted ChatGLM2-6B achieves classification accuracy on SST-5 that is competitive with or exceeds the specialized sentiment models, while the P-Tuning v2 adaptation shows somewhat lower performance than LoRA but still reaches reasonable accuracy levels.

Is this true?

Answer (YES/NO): NO